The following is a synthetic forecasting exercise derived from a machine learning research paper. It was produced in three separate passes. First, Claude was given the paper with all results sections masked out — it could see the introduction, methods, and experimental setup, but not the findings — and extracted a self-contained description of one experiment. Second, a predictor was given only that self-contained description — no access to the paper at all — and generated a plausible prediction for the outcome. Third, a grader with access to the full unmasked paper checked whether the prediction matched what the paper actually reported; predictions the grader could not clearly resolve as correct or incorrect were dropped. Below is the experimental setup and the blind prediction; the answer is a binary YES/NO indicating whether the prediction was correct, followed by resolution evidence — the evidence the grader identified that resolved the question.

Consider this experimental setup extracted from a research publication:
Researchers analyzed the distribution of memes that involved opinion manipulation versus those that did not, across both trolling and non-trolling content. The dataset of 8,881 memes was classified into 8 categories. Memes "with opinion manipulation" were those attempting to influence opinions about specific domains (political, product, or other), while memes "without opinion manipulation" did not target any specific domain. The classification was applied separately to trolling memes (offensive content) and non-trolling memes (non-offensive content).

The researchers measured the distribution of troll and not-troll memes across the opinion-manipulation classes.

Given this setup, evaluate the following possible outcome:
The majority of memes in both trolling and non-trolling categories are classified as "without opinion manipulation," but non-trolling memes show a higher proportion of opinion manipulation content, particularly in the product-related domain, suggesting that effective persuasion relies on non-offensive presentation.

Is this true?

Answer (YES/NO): NO